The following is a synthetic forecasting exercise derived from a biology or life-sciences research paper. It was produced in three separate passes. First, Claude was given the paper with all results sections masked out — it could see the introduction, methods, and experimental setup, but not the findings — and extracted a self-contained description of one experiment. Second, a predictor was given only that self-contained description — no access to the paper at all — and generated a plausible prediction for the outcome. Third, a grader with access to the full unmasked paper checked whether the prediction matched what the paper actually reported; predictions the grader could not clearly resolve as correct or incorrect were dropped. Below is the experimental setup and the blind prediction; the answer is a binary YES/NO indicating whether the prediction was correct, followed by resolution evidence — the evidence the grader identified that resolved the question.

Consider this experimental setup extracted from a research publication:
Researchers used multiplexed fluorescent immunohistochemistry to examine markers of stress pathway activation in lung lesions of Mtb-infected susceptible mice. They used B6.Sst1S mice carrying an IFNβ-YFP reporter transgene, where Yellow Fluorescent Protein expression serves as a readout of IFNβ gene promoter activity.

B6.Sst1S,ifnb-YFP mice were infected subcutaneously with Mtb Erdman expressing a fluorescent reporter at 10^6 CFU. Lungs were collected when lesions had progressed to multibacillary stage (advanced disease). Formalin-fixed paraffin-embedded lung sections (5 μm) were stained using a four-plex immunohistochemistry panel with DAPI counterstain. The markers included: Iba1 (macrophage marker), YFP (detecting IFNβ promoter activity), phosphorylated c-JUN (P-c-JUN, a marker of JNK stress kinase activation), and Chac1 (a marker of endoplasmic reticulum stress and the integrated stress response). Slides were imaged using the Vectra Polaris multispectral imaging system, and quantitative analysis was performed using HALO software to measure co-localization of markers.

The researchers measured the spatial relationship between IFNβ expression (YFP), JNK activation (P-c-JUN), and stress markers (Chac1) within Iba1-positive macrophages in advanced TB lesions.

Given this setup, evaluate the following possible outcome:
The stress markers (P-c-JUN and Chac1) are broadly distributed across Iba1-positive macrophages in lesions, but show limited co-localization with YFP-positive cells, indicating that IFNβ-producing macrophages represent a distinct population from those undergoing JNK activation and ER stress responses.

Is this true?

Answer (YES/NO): NO